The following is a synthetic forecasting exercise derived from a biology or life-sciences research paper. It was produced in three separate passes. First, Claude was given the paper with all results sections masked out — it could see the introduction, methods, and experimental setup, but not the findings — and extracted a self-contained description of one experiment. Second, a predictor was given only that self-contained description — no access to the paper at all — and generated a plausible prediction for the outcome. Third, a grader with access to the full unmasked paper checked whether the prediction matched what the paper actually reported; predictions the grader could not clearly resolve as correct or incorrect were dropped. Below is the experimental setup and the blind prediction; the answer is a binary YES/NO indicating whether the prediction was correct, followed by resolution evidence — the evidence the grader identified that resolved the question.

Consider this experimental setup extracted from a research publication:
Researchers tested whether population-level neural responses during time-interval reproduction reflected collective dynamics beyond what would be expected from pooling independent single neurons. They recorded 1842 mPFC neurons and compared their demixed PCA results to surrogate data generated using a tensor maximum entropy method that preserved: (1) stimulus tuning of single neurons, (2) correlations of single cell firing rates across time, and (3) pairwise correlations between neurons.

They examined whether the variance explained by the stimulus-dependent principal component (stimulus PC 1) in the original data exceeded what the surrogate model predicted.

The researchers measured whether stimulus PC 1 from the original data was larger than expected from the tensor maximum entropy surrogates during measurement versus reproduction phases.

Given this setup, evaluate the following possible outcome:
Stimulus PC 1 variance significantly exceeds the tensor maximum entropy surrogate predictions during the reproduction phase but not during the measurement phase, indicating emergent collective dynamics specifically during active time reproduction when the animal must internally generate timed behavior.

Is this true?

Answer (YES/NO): YES